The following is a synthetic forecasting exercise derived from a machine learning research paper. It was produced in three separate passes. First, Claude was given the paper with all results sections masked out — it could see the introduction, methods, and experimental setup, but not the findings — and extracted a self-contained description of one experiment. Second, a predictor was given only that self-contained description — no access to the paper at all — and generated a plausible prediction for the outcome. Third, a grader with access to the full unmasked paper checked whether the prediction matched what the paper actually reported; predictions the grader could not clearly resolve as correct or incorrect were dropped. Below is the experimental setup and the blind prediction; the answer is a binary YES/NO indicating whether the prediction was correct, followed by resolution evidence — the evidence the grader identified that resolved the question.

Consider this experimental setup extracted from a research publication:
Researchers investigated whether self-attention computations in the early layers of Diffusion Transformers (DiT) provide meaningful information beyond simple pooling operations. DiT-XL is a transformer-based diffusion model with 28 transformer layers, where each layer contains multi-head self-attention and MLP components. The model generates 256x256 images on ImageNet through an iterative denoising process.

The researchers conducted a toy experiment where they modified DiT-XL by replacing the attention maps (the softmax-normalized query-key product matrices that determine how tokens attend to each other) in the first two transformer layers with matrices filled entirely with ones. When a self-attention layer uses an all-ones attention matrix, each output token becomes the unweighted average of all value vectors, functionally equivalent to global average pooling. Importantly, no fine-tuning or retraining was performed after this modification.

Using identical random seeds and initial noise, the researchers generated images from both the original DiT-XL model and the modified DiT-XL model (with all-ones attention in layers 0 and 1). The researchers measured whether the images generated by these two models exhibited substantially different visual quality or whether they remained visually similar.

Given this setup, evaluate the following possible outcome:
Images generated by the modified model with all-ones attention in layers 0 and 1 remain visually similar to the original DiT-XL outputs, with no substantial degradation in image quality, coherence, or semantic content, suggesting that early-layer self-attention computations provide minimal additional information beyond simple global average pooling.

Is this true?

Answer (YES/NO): YES